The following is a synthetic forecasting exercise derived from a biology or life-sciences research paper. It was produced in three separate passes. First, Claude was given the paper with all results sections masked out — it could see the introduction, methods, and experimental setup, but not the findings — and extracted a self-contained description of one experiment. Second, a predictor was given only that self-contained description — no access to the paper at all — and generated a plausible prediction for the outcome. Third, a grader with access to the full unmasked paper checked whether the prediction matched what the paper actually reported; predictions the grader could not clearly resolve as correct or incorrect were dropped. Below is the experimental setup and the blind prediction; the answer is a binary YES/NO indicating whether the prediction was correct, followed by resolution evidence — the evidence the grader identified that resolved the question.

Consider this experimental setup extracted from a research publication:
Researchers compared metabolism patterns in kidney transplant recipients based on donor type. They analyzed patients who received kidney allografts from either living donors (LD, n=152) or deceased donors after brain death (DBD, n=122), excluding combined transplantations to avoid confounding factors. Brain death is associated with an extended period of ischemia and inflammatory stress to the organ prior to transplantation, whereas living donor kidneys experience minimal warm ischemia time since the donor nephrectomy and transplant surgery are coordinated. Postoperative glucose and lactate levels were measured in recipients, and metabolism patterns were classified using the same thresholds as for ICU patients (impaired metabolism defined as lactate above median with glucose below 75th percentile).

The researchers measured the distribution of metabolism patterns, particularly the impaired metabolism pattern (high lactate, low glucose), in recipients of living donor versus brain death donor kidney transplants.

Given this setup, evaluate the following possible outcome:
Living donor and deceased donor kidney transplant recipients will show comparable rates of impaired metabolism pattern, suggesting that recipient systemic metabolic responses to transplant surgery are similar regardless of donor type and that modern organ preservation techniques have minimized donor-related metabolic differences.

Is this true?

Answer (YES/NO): NO